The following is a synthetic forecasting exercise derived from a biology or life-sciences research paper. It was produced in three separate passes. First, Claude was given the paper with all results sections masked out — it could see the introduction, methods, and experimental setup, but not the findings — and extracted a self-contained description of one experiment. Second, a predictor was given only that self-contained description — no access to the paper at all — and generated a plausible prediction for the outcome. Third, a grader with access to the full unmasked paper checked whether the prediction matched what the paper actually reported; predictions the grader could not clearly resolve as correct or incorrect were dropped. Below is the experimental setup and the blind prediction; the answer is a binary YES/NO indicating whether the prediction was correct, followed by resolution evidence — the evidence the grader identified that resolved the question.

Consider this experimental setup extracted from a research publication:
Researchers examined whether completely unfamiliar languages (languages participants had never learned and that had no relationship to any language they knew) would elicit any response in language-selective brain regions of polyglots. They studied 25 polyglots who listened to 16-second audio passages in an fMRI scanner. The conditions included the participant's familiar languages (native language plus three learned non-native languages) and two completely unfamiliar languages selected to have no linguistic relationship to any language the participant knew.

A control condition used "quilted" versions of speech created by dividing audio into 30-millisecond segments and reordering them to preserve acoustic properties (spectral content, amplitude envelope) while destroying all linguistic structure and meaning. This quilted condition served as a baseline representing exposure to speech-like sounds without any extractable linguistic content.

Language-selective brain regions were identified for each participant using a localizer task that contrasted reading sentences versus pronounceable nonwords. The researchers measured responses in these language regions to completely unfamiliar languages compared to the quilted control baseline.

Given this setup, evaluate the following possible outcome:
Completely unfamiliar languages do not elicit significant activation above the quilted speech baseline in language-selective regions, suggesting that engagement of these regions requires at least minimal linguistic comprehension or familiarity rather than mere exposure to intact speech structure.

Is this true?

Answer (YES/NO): NO